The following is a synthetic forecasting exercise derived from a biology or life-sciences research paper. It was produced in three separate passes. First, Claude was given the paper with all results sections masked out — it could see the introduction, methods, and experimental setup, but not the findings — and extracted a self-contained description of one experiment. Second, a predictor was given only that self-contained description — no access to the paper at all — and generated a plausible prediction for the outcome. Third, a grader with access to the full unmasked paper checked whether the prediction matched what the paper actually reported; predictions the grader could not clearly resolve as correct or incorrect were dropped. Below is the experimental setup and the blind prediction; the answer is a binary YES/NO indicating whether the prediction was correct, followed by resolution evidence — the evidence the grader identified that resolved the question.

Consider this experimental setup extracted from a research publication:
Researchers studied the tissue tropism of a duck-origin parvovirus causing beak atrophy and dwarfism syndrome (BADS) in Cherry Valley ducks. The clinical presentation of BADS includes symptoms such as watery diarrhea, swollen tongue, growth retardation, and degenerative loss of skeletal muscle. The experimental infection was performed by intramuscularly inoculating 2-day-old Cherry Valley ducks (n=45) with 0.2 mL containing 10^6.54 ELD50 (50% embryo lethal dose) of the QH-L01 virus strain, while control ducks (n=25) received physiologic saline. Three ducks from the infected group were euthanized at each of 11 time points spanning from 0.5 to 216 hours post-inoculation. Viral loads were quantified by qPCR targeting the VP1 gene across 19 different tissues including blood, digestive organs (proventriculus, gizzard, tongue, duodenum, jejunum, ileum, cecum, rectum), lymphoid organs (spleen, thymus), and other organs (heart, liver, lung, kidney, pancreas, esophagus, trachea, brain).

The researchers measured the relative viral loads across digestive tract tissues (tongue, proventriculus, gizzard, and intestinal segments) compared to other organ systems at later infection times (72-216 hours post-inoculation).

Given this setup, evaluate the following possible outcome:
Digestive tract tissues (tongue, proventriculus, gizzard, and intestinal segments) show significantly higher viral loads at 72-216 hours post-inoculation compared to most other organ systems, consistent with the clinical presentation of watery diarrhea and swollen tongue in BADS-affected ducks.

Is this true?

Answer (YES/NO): NO